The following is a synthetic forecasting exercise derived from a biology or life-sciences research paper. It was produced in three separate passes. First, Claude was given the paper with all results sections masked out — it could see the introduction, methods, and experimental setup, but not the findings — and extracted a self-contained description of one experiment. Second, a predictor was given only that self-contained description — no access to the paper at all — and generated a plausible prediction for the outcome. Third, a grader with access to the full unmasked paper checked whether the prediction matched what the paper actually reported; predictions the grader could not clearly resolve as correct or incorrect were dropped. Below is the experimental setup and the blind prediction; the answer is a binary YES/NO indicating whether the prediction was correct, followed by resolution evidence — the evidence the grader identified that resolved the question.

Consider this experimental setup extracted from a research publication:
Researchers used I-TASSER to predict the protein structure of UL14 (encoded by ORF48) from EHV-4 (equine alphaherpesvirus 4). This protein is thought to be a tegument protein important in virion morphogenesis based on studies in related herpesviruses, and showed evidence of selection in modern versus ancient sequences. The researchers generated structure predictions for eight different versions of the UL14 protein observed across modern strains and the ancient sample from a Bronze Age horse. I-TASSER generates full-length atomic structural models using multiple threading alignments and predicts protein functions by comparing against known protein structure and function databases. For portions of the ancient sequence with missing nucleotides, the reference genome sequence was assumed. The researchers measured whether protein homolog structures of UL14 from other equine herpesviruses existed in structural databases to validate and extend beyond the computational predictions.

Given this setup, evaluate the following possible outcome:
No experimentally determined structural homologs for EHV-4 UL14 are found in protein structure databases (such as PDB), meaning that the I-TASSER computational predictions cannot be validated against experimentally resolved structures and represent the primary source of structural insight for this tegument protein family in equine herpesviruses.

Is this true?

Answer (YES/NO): YES